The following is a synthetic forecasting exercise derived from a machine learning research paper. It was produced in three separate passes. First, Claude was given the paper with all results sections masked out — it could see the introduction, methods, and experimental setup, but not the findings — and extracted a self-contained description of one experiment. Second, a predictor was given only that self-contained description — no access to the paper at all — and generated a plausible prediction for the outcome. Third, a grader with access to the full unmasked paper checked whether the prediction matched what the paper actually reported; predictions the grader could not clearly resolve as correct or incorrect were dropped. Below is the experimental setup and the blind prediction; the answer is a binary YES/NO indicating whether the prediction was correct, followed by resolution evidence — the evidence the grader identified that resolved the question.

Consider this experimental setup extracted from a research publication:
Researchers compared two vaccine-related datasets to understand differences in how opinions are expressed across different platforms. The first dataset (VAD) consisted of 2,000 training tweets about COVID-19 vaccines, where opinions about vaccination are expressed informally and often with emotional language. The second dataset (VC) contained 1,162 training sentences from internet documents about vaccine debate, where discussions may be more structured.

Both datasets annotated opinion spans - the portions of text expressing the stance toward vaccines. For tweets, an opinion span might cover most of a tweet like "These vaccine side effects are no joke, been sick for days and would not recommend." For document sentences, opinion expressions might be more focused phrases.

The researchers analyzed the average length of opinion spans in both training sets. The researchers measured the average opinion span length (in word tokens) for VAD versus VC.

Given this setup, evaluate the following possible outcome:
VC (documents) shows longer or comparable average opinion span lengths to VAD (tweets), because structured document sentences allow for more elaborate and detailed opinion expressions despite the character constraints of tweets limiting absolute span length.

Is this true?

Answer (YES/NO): NO